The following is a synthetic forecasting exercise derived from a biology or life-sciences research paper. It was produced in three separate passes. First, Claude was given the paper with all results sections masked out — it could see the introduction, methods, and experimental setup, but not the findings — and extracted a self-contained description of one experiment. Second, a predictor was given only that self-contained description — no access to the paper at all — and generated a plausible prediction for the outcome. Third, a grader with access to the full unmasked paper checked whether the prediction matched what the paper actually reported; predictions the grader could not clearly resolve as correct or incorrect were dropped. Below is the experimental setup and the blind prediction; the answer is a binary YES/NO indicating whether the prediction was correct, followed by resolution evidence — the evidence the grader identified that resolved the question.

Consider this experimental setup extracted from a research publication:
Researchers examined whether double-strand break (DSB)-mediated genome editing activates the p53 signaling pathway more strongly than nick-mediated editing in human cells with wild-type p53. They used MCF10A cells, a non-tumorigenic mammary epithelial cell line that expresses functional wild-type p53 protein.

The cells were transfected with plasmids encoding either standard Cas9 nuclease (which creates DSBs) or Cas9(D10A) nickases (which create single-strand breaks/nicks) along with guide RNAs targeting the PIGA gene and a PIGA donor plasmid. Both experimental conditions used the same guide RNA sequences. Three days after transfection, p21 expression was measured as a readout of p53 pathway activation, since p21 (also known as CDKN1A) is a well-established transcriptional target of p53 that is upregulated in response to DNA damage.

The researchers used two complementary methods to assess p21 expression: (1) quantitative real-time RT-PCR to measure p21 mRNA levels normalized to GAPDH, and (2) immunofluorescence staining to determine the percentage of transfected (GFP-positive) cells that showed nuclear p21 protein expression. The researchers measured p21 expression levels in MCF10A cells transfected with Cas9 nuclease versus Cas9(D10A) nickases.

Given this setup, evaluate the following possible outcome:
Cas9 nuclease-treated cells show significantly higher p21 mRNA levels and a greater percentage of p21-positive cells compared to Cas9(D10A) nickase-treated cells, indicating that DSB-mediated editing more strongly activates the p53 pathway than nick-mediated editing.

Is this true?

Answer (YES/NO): YES